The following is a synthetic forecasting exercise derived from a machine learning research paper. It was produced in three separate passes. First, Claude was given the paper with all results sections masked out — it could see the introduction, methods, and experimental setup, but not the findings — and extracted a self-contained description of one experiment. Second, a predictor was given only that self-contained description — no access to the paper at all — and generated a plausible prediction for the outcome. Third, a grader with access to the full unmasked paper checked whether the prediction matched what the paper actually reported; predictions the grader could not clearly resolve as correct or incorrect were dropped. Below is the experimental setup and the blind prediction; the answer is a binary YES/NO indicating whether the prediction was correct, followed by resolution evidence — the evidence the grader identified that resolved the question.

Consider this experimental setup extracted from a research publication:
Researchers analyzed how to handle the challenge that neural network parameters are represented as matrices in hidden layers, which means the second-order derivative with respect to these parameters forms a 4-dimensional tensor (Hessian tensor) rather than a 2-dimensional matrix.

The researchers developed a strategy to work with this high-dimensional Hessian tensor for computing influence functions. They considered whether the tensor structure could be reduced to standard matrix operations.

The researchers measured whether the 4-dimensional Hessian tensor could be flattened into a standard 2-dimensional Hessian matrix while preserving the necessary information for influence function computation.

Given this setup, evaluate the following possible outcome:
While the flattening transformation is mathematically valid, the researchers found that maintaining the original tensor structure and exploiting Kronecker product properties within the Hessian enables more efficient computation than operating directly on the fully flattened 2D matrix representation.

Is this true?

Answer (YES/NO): NO